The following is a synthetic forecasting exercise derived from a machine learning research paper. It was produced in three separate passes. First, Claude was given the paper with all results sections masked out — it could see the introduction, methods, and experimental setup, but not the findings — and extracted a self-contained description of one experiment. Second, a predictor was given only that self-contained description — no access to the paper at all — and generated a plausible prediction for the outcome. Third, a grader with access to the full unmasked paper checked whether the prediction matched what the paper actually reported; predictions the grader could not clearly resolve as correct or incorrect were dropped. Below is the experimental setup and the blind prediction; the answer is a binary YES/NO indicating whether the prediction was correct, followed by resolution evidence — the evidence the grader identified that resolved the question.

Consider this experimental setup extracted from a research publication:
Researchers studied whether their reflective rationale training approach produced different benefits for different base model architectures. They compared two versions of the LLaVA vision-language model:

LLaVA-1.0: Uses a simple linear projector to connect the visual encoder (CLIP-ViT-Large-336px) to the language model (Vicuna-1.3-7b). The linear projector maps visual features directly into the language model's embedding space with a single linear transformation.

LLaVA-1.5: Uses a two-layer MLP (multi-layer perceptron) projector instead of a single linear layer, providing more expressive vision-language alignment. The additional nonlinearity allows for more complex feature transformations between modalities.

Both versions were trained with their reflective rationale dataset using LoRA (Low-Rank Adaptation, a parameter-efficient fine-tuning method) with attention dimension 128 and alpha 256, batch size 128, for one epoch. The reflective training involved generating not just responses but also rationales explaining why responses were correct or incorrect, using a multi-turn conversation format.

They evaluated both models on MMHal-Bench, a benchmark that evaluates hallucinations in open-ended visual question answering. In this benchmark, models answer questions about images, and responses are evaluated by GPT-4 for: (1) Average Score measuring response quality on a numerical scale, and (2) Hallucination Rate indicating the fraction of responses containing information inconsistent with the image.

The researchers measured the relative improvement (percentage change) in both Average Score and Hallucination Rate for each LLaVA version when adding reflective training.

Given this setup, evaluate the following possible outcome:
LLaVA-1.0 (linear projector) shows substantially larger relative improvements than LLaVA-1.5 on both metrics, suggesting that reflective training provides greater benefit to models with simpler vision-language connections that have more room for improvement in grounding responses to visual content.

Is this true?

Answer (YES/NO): NO